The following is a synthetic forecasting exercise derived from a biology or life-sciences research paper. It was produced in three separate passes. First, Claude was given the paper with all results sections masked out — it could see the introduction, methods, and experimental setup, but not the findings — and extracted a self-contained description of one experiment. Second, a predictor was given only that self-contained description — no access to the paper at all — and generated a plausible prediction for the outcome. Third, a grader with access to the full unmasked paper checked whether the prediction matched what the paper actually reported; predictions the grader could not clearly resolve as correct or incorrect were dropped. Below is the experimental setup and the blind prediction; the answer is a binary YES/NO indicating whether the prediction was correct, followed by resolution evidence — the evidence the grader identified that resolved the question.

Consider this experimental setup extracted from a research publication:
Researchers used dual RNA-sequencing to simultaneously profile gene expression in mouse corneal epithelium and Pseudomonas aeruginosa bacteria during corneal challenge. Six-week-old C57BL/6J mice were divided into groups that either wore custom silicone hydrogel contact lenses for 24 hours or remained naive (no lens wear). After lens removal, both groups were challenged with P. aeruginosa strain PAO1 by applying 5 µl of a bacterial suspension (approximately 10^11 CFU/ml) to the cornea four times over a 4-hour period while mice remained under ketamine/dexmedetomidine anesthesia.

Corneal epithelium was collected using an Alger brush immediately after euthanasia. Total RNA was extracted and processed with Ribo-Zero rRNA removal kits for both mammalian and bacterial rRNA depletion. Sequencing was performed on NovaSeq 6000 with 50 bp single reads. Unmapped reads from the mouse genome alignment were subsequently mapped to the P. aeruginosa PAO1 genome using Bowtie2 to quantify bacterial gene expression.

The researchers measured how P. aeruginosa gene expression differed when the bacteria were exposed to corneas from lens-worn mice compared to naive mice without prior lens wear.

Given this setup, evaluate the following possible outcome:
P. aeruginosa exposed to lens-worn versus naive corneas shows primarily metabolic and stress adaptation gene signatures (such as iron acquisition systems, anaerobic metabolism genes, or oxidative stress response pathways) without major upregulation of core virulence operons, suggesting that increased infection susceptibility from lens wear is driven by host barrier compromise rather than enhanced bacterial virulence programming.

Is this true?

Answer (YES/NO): NO